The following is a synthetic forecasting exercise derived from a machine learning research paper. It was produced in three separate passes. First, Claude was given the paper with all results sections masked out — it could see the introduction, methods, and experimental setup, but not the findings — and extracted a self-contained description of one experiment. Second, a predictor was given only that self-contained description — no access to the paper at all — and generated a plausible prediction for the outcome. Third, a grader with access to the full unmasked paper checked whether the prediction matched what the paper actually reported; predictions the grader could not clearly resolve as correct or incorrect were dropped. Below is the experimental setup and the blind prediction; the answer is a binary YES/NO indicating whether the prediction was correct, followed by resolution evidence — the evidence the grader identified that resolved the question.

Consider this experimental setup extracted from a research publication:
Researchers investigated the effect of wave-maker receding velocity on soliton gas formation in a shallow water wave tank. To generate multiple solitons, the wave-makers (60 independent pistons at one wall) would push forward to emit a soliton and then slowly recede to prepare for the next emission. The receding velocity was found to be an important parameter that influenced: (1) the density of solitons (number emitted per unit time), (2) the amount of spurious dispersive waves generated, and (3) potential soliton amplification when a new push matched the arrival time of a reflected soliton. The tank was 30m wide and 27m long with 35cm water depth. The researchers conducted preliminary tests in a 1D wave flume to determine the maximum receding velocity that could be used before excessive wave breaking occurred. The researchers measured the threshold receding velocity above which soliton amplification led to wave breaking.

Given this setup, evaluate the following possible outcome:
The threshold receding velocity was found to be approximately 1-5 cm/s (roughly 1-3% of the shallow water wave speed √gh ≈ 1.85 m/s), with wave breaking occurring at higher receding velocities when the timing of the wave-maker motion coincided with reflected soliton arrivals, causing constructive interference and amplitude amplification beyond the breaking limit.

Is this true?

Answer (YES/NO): YES